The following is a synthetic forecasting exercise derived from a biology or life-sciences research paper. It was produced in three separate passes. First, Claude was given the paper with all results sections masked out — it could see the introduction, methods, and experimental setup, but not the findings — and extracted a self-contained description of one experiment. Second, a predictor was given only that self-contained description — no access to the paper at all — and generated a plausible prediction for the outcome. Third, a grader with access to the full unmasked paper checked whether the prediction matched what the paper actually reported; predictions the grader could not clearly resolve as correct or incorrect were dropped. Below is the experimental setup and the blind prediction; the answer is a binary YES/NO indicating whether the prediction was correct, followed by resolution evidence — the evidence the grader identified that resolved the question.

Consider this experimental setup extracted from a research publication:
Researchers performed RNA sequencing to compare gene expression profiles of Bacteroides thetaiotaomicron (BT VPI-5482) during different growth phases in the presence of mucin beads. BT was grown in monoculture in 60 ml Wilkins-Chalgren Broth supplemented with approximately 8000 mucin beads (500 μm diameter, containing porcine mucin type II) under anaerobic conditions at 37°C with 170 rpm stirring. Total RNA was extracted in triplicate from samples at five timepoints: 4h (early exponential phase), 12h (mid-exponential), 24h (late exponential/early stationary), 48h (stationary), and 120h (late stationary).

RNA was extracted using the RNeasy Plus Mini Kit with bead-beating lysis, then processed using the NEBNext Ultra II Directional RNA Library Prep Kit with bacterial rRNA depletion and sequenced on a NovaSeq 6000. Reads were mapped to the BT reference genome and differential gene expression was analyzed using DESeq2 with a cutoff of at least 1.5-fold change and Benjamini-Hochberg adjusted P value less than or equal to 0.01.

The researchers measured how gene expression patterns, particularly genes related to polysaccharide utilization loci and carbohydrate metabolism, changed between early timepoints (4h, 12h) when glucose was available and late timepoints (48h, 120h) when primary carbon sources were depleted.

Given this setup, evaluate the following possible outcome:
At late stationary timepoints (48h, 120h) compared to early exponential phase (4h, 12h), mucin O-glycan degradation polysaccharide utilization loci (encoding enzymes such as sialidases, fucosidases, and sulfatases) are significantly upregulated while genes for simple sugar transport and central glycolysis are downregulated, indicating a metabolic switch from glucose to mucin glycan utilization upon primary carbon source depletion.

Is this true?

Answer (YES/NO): NO